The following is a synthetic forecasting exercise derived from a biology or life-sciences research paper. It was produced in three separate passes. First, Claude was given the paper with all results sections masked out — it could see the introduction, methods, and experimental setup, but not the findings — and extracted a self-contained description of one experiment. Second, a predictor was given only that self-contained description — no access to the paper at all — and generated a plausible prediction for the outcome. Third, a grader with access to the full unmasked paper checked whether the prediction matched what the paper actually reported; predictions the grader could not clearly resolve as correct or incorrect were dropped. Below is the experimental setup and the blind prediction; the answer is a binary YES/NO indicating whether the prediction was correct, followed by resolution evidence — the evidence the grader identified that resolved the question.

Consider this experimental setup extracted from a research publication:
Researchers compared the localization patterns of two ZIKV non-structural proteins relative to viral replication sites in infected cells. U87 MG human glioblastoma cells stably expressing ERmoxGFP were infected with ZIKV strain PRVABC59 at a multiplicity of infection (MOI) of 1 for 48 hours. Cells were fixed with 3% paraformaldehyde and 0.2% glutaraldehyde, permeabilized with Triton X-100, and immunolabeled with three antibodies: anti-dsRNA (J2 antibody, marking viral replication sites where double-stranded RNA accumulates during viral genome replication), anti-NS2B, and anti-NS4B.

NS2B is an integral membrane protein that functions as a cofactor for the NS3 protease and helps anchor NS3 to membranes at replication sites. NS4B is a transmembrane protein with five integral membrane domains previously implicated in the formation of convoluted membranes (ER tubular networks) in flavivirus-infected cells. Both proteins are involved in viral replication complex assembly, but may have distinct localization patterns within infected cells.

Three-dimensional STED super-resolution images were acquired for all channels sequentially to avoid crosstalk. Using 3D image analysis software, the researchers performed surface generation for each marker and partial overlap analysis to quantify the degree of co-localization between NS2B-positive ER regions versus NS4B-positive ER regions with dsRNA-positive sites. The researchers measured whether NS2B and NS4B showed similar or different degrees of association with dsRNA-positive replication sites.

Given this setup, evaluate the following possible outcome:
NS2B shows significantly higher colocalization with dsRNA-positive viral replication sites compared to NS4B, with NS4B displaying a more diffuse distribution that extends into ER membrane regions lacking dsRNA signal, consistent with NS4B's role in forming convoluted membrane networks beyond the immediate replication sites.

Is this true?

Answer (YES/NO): YES